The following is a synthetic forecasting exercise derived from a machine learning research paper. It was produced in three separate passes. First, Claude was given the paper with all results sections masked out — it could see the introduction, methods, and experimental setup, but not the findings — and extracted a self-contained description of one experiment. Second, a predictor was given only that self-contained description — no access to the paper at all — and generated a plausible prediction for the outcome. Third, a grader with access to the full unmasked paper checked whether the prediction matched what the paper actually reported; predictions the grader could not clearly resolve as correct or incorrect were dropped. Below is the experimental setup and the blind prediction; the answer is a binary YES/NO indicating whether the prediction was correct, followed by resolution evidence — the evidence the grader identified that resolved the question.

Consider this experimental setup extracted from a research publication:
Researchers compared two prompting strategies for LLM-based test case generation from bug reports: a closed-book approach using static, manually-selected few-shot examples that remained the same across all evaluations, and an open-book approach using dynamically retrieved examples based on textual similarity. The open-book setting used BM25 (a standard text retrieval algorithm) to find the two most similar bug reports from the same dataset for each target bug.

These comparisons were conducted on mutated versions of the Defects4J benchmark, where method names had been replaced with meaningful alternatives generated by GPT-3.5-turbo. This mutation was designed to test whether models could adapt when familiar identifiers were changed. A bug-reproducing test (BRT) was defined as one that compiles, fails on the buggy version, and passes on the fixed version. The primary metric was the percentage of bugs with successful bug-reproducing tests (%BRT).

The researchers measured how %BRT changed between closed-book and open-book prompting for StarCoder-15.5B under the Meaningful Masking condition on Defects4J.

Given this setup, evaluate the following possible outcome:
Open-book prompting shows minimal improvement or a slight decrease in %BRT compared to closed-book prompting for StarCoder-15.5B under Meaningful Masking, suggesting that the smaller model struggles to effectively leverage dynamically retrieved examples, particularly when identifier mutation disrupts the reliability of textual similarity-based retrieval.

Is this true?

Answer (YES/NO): NO